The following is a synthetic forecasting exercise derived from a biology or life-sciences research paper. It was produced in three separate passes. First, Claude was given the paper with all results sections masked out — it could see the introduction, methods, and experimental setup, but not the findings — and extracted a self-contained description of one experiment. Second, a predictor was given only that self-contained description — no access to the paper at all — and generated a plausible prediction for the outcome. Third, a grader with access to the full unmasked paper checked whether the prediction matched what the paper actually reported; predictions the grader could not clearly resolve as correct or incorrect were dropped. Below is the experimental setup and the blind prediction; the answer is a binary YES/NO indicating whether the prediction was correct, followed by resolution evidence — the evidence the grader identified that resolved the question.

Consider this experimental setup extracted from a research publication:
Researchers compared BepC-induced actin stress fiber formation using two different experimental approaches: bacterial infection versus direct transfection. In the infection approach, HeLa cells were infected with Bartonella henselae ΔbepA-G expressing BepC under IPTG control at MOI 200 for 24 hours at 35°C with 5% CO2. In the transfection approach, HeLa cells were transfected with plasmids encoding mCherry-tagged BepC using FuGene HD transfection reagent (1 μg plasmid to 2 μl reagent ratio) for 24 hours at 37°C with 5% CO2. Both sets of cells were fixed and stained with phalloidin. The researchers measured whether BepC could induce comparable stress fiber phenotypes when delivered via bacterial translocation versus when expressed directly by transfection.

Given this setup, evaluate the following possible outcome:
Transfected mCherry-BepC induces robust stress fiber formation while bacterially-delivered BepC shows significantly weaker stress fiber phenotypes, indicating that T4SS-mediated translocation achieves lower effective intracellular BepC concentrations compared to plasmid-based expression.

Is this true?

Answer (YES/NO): NO